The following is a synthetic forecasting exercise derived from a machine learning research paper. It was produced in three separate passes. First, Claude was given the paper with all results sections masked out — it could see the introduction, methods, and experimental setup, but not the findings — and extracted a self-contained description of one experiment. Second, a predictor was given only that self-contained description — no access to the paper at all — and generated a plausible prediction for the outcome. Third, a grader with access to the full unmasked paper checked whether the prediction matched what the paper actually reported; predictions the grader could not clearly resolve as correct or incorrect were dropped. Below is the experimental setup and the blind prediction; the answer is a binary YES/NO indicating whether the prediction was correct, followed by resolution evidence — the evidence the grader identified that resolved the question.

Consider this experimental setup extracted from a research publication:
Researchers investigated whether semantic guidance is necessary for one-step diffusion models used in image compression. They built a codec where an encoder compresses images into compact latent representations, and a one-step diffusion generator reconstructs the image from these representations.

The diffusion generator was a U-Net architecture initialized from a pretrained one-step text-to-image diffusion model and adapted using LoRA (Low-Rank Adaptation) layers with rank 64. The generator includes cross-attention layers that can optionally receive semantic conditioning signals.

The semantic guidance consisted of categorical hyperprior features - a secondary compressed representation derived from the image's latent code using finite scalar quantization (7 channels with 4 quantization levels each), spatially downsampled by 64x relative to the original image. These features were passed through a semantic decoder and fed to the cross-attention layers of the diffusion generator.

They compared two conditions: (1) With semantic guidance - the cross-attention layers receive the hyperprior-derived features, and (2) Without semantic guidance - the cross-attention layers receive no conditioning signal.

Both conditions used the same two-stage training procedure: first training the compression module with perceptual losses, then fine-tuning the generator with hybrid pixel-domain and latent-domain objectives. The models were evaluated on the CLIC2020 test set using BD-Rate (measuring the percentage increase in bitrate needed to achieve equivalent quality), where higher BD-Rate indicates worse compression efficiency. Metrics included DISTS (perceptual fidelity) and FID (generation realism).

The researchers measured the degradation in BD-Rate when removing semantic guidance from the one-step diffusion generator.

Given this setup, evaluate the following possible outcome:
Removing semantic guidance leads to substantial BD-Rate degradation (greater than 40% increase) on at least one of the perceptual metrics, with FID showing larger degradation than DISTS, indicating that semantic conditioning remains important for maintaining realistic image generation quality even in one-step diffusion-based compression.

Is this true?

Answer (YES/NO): YES